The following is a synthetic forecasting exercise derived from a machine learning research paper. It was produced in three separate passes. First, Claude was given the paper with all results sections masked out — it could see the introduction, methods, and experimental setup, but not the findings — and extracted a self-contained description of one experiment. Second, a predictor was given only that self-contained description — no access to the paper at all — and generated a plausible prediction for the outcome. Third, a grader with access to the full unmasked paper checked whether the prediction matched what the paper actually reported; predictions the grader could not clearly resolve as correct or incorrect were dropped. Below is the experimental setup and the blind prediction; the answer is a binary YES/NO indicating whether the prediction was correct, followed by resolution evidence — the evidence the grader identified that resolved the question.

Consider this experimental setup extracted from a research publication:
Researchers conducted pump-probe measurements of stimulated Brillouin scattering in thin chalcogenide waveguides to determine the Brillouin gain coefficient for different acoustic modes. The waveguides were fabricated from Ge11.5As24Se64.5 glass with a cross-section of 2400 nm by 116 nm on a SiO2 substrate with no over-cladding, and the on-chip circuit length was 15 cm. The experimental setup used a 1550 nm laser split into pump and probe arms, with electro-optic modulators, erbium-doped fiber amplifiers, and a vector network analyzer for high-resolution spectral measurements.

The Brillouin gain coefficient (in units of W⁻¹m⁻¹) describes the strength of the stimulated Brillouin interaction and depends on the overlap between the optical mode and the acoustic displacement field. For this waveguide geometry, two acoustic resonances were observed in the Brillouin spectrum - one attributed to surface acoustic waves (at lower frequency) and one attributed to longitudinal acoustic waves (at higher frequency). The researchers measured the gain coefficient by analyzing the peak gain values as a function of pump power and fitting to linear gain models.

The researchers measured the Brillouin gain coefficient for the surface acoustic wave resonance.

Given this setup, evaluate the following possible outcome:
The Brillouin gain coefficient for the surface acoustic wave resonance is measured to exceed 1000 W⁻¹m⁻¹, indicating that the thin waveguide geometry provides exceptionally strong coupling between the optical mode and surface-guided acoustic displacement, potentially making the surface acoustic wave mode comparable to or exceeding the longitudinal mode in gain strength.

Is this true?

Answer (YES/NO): NO